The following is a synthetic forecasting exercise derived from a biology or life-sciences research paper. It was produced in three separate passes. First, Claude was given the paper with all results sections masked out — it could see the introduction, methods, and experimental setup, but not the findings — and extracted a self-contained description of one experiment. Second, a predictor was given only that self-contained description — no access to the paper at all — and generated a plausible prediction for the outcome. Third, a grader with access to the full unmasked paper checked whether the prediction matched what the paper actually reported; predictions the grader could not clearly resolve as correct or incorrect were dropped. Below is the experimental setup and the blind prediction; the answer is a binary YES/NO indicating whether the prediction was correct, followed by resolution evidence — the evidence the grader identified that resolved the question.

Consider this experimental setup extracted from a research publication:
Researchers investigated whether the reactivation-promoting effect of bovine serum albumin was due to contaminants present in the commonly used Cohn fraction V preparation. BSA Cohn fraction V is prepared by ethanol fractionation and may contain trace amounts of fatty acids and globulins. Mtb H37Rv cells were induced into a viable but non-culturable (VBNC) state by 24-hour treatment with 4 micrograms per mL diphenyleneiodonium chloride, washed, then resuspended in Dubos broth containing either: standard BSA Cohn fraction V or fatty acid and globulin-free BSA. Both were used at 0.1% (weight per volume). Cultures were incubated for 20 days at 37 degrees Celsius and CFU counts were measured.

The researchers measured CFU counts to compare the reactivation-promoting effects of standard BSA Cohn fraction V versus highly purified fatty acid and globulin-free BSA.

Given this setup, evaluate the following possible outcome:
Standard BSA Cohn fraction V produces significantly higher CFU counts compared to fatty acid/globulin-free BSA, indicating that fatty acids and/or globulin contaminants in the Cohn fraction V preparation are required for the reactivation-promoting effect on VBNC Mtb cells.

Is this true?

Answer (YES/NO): NO